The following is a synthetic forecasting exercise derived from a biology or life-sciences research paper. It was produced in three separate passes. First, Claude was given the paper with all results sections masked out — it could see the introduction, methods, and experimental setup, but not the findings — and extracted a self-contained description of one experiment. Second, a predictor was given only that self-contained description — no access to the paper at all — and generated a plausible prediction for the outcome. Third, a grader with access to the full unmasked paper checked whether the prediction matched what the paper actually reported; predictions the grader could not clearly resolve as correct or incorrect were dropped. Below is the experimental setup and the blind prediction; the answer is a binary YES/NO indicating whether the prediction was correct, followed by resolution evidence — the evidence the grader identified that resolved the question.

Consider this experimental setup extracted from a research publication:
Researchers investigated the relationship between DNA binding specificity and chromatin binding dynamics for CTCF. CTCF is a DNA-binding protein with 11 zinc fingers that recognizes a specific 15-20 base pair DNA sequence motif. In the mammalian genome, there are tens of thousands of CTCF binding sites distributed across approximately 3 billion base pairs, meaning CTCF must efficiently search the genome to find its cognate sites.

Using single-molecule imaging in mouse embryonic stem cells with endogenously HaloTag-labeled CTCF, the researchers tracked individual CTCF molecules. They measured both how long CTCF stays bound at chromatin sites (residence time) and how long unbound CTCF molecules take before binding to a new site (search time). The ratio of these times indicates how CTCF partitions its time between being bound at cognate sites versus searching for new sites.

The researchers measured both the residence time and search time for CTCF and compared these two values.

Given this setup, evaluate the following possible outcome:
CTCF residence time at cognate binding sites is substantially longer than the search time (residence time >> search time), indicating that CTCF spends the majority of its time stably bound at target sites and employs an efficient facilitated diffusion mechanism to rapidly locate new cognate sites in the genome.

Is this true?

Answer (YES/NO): NO